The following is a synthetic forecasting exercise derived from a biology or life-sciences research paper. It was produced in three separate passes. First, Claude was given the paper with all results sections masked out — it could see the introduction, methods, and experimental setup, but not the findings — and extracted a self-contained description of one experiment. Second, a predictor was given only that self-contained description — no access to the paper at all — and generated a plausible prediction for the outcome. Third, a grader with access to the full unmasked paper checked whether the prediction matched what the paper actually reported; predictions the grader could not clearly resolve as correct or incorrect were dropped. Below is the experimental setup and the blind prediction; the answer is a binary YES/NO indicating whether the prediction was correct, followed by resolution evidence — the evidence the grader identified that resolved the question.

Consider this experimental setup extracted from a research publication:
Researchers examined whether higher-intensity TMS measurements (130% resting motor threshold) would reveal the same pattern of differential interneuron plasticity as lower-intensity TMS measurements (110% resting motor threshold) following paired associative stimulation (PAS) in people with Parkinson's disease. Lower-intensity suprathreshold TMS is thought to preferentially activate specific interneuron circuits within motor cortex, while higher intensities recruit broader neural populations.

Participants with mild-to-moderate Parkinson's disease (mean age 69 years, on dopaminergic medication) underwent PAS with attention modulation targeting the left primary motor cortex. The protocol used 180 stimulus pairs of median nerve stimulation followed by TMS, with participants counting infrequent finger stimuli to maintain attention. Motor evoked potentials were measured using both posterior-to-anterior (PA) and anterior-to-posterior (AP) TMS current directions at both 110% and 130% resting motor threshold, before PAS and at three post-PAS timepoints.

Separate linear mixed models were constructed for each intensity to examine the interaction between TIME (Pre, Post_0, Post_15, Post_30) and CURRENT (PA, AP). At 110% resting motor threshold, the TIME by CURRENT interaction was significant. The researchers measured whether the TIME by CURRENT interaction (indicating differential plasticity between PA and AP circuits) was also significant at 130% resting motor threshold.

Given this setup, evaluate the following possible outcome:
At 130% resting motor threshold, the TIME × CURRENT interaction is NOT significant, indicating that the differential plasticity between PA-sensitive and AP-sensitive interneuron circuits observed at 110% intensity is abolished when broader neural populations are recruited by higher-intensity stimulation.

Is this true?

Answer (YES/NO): NO